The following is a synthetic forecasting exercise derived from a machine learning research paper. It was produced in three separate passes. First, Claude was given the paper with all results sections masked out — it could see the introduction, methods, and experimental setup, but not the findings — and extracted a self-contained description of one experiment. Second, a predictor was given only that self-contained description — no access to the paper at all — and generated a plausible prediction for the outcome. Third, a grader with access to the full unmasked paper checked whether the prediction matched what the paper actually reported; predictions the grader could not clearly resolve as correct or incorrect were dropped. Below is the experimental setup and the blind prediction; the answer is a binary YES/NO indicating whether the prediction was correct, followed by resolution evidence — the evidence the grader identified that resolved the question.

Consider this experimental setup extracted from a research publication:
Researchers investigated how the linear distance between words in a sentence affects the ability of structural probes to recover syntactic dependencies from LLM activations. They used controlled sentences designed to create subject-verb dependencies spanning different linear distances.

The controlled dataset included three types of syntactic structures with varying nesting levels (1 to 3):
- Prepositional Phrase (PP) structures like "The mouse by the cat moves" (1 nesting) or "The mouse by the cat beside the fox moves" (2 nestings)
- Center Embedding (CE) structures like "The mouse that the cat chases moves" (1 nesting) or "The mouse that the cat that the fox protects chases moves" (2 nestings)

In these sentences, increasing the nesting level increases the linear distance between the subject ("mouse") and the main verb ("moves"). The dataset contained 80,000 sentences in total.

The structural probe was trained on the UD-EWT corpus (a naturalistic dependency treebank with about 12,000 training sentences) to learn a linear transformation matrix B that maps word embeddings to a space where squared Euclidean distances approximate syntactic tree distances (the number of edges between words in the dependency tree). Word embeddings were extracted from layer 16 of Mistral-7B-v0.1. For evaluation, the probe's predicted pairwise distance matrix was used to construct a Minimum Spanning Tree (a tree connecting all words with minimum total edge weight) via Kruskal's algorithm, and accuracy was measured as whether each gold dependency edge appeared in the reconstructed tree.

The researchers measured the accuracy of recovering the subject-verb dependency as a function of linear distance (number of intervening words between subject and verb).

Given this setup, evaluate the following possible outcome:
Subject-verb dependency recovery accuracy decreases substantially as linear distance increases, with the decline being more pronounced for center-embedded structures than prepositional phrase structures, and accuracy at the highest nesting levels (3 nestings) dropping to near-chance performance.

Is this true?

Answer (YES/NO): NO